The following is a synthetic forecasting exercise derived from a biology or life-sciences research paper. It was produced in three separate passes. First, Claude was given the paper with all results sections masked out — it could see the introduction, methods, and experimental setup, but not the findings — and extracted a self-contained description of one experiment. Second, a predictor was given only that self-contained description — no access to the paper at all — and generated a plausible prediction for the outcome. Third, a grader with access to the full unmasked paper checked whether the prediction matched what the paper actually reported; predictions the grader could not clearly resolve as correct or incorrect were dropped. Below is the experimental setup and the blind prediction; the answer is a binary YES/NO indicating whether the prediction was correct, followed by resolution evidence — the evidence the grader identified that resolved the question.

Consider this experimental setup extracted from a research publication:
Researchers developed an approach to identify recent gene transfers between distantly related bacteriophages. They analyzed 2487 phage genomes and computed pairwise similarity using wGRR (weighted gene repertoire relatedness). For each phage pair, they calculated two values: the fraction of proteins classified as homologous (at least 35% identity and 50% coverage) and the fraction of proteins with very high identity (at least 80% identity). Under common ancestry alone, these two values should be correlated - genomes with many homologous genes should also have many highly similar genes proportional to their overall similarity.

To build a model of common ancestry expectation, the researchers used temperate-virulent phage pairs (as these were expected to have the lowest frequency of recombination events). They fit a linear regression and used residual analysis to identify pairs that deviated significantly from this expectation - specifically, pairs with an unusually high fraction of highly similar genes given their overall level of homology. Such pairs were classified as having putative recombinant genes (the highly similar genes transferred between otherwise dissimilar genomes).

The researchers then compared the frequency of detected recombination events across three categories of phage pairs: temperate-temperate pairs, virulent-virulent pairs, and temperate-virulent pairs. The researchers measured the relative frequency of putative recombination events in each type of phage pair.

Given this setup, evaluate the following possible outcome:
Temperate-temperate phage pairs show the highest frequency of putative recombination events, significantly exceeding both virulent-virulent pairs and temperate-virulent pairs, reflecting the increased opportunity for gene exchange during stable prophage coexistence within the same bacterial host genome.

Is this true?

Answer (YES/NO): YES